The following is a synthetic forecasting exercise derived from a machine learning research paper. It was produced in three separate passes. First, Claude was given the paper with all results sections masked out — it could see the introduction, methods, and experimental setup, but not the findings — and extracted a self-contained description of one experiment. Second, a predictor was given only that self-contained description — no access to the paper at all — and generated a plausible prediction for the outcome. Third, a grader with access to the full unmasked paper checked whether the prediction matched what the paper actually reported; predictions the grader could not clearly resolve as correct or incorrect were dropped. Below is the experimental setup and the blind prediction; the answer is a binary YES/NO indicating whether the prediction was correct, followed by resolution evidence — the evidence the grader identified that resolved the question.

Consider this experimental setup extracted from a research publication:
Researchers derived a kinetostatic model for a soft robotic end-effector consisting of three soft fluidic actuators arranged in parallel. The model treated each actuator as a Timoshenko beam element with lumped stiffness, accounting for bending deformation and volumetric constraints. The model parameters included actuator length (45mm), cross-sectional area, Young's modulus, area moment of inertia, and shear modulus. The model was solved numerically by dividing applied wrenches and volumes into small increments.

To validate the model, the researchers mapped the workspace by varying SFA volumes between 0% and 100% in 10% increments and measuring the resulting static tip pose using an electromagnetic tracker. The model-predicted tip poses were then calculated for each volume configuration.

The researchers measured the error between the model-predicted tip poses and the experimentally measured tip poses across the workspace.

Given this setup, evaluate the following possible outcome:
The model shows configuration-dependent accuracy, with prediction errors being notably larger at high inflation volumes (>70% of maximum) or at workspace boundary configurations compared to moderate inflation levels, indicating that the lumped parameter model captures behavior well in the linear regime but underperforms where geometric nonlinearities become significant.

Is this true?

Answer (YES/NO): YES